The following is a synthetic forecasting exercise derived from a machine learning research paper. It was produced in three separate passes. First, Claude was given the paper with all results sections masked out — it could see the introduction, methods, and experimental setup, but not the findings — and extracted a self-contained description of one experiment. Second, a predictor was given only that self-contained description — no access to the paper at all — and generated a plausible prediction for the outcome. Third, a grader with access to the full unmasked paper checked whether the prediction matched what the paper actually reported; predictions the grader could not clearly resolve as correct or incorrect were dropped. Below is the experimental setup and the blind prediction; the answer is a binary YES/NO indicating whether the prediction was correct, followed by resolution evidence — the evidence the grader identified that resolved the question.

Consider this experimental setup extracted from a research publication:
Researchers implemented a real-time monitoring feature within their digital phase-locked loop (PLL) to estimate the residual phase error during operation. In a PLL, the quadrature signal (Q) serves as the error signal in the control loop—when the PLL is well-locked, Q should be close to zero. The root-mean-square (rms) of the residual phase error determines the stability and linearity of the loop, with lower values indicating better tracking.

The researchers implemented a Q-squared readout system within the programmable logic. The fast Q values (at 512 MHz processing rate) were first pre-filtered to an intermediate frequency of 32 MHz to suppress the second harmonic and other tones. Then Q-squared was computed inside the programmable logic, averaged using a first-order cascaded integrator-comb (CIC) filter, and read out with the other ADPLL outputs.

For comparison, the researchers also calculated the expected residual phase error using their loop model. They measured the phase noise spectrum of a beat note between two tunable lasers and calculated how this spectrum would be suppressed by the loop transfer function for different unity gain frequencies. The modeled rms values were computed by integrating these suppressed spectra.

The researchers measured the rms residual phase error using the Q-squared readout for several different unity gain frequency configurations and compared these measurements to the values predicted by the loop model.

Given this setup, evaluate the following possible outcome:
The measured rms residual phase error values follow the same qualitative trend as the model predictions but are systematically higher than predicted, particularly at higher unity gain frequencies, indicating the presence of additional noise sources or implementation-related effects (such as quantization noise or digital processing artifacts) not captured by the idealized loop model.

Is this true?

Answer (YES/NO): NO